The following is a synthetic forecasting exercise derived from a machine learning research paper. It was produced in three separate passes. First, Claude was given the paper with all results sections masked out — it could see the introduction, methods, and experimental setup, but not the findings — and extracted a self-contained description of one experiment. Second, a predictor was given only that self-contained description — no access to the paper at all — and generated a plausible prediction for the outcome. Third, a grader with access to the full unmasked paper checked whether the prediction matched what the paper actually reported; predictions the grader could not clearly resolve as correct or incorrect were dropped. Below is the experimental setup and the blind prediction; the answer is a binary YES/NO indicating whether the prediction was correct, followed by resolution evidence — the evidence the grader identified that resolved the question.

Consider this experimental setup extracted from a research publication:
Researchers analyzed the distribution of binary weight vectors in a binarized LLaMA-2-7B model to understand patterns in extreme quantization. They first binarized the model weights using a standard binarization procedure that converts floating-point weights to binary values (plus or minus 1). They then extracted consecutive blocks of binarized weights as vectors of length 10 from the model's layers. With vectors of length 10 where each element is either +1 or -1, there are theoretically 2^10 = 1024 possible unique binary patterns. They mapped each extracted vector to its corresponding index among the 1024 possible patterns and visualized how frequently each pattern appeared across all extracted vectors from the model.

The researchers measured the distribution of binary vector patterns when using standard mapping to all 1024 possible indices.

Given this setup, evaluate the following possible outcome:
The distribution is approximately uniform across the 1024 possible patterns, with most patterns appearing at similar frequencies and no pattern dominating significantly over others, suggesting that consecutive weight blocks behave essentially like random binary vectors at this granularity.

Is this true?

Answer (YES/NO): NO